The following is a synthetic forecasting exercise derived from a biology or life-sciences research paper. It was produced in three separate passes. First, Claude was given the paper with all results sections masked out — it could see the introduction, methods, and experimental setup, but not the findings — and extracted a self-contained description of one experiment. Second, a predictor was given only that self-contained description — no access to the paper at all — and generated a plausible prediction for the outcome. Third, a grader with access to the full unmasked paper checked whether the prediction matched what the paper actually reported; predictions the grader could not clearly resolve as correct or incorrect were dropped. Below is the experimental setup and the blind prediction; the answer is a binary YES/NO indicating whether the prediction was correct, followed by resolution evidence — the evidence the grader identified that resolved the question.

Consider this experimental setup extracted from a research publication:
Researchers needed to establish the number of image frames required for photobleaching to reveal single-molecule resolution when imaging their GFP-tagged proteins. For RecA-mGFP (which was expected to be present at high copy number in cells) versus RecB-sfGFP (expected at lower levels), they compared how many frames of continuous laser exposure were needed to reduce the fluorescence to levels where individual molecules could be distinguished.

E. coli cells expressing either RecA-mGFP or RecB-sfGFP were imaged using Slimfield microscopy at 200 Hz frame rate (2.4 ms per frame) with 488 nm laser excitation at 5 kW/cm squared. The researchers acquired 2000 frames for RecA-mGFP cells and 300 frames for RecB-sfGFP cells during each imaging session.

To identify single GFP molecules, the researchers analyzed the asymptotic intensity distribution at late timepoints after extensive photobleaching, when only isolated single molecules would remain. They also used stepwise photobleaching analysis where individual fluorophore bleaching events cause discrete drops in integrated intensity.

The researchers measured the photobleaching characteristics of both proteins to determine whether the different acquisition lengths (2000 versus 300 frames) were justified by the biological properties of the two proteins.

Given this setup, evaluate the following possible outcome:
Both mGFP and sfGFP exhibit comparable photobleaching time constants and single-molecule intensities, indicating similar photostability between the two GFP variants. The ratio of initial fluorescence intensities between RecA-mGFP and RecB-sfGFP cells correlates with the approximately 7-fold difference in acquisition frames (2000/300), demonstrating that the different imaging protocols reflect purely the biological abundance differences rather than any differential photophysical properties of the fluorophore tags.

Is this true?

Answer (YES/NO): NO